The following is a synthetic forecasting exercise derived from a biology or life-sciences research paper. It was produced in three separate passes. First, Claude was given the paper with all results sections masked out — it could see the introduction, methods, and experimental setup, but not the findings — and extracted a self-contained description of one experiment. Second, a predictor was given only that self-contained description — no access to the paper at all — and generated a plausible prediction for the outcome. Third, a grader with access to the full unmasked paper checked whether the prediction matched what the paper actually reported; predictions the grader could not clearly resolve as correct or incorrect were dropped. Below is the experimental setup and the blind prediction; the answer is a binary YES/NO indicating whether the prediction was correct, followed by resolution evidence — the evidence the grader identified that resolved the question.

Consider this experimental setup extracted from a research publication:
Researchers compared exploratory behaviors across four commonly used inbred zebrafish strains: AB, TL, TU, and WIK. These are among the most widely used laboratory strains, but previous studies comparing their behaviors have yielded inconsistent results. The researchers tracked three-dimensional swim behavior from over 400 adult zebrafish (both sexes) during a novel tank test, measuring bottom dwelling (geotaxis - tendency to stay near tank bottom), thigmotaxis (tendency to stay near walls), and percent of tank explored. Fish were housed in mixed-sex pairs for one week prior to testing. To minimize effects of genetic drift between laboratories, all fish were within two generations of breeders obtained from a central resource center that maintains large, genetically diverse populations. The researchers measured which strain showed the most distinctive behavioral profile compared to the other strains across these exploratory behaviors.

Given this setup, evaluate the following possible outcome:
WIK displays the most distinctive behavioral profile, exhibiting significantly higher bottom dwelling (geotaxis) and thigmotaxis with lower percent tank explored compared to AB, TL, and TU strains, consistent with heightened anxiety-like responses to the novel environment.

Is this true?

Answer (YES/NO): NO